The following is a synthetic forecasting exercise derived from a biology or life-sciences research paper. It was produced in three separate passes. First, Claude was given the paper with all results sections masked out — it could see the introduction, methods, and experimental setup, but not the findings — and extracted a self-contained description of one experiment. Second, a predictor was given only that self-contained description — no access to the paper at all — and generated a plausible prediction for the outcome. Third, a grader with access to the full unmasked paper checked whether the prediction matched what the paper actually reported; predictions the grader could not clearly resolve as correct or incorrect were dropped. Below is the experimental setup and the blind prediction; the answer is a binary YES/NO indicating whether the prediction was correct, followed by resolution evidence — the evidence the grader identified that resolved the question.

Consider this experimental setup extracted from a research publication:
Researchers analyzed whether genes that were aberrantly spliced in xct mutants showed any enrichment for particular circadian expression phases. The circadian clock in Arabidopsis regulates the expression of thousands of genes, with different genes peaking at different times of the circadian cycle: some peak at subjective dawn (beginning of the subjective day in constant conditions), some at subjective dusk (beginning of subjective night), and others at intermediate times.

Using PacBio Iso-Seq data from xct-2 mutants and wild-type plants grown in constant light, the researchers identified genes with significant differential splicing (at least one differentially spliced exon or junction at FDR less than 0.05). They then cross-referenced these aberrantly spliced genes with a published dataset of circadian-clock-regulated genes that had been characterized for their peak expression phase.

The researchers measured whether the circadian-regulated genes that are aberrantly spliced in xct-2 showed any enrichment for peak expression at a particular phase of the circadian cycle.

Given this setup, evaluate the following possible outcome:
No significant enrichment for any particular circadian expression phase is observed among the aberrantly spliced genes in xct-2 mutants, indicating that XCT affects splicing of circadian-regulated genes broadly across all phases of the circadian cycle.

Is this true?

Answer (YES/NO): NO